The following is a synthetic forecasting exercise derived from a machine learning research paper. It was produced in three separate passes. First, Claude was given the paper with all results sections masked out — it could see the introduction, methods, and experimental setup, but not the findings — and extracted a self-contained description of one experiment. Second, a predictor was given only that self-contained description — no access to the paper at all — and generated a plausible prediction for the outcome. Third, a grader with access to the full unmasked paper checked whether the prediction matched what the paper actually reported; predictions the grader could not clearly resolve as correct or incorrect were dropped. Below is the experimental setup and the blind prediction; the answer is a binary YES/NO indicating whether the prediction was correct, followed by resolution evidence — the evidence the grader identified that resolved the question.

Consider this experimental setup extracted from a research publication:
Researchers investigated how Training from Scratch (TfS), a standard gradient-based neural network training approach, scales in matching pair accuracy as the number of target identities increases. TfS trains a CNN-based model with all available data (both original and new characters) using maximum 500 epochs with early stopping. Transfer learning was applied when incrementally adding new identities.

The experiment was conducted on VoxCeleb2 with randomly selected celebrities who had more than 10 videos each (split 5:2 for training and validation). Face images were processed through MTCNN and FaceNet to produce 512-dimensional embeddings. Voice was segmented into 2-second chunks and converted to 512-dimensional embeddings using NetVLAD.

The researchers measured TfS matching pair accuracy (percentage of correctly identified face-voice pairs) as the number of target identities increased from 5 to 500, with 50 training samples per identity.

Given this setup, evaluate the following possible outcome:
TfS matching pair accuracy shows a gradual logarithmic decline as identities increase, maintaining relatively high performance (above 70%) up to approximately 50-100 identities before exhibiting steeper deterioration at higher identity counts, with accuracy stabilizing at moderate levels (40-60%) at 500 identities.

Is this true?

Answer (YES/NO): NO